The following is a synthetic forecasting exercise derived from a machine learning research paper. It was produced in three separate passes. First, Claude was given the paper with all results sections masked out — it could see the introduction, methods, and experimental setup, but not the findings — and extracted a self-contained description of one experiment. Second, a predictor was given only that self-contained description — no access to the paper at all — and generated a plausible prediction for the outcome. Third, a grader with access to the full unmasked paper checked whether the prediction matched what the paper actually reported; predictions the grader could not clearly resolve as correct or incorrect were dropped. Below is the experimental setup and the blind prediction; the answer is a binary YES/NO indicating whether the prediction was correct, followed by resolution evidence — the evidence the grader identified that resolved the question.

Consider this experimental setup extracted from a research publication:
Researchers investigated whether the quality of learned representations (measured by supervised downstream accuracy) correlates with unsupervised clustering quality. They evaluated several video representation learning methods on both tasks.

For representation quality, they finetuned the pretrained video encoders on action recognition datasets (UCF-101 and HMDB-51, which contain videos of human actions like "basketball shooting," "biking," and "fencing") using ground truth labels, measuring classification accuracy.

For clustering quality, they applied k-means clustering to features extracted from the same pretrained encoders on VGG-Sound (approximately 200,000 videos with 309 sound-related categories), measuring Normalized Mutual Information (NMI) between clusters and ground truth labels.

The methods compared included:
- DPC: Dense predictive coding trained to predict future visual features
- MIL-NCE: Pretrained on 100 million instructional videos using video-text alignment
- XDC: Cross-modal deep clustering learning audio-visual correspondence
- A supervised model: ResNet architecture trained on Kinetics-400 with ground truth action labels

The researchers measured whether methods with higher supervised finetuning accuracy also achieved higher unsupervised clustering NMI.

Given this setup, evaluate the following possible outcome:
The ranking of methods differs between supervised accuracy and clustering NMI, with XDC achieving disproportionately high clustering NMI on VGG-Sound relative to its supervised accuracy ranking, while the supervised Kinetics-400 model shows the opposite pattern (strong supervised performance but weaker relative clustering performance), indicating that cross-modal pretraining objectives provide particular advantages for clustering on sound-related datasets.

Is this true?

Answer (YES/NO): NO